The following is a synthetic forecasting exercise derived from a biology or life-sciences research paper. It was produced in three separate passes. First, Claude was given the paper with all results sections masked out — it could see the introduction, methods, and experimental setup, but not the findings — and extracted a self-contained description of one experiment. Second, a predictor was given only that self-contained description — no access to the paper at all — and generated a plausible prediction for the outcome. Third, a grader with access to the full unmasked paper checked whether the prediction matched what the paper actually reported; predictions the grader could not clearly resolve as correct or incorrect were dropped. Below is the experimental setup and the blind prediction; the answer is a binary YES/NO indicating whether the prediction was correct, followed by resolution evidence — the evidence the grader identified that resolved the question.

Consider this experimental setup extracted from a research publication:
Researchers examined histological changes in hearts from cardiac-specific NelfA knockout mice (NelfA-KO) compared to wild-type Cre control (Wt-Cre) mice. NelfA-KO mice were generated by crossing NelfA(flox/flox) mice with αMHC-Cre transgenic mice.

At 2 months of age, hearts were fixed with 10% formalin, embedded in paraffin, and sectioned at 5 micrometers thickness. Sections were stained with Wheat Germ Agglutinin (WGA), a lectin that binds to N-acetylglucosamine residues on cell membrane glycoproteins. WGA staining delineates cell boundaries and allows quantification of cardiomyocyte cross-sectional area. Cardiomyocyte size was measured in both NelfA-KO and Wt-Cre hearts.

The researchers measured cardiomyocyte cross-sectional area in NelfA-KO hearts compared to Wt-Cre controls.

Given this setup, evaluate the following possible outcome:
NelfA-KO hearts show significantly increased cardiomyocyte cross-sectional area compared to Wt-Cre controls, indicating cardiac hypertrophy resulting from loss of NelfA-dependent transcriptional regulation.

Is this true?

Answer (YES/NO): YES